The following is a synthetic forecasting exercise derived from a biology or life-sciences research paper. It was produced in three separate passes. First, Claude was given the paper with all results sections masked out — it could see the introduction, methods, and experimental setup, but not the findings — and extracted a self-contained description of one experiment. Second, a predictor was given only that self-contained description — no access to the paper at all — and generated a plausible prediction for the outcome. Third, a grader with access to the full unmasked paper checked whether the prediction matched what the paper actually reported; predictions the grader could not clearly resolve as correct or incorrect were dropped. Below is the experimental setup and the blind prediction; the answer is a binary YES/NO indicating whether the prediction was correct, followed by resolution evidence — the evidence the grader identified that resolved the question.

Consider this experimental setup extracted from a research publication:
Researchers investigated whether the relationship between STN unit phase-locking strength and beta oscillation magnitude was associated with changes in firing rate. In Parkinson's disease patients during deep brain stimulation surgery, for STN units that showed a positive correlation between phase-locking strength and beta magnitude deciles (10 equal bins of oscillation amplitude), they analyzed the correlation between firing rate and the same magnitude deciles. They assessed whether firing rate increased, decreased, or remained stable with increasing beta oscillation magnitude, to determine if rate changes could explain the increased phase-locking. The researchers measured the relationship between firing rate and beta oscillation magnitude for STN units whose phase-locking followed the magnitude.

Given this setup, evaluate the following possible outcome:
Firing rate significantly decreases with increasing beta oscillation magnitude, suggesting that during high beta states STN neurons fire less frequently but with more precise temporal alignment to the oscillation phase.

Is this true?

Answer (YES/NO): YES